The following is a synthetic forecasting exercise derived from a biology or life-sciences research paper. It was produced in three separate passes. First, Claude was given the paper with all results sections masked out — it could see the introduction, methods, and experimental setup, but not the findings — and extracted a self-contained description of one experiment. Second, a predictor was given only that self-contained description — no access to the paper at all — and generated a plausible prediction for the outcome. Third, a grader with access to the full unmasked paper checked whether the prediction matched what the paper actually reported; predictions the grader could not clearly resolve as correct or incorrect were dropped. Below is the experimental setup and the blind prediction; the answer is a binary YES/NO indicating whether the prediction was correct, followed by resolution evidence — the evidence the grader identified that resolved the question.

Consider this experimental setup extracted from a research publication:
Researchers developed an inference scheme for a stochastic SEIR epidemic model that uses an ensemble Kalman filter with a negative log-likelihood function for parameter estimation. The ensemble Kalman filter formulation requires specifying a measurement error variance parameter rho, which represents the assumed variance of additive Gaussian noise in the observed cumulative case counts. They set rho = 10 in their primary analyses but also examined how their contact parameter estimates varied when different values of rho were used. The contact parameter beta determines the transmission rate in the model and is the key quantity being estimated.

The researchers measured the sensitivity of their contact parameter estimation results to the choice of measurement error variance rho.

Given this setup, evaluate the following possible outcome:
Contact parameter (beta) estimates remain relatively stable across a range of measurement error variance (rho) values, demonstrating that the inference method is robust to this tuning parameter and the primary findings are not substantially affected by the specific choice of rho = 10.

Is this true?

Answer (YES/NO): YES